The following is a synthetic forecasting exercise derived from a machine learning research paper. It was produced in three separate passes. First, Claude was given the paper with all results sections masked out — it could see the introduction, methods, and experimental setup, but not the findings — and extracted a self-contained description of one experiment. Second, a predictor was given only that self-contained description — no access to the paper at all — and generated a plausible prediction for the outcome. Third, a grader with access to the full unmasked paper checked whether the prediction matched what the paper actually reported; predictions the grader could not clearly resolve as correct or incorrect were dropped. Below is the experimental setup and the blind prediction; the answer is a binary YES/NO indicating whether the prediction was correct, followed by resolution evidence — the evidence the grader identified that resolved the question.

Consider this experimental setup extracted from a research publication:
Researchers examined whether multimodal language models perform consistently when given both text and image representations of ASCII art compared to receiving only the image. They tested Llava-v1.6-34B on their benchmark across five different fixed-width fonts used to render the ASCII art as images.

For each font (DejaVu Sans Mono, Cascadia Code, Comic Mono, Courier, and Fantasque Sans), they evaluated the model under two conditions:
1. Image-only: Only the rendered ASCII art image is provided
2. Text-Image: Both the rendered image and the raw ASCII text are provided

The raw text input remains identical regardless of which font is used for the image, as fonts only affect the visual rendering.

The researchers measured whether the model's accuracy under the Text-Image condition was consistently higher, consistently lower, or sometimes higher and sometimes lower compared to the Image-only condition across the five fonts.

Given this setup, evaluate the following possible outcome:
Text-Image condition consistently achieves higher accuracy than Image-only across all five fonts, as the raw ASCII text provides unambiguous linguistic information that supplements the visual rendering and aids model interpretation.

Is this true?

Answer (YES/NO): NO